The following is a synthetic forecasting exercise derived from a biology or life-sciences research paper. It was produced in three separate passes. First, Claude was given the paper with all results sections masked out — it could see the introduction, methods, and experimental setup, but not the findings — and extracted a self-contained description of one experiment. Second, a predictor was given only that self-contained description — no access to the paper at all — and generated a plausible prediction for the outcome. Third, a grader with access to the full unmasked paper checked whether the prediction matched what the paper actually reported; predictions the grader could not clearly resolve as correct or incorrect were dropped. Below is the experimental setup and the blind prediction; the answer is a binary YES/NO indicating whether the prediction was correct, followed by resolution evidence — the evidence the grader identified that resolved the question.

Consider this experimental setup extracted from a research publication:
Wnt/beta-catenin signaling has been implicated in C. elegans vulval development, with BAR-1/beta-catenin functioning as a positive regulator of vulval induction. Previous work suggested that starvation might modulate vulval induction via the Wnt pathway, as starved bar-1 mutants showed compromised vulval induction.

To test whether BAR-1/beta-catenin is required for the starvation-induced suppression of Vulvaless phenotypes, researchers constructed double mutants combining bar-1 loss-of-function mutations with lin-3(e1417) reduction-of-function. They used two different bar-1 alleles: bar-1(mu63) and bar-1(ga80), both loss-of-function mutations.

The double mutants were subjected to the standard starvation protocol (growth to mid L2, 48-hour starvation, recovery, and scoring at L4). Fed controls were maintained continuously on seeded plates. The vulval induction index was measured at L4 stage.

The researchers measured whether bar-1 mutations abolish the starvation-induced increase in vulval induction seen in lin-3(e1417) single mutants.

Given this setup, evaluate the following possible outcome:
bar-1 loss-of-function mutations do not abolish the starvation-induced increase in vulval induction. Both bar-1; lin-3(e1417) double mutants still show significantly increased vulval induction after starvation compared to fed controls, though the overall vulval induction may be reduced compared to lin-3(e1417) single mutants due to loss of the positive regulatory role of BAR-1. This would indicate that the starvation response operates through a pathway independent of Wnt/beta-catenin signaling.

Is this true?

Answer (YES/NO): NO